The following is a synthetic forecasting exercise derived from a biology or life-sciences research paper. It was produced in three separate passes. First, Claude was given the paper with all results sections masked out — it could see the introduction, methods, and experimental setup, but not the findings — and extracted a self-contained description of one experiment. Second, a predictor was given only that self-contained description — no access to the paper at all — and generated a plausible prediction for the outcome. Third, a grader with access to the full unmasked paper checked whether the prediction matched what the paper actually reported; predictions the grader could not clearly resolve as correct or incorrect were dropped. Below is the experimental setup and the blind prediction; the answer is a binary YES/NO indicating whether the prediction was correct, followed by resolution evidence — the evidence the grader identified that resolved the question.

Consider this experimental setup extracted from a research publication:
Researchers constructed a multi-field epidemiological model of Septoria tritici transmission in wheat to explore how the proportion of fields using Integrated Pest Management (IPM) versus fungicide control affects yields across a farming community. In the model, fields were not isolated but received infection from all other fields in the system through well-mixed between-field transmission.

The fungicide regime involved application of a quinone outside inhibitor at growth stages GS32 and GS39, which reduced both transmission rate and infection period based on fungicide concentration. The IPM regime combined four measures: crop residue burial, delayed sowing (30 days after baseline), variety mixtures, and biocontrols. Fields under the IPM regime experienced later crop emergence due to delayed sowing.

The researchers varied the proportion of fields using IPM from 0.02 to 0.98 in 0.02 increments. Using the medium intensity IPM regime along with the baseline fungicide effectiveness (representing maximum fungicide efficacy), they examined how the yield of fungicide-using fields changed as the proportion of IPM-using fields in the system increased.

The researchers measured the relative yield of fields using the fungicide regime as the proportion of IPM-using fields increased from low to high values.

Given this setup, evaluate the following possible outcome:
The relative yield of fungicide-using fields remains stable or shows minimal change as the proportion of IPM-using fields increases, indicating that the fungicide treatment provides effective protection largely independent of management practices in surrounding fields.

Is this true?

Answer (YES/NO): NO